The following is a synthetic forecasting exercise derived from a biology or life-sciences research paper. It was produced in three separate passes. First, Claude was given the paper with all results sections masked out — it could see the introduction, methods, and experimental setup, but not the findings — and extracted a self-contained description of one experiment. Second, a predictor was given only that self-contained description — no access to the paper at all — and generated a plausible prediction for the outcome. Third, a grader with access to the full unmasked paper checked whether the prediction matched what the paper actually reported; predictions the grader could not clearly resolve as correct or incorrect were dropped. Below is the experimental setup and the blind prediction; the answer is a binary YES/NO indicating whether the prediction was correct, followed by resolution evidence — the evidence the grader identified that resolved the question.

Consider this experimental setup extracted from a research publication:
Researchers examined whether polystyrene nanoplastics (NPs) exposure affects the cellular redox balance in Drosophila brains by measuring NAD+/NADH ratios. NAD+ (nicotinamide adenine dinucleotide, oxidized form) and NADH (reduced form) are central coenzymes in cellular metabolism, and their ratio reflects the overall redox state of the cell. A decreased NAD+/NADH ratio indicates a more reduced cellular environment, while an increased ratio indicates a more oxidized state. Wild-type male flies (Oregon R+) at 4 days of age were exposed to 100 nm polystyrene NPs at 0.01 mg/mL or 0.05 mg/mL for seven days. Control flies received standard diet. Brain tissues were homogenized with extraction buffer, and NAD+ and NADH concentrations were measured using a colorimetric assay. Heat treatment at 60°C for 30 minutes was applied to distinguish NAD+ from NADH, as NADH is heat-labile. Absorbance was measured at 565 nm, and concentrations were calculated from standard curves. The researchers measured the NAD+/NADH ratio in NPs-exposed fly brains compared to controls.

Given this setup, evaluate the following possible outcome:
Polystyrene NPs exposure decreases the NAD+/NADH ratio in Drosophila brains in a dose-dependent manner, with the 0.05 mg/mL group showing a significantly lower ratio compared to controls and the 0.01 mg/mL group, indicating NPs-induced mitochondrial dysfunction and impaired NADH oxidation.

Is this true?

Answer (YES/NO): YES